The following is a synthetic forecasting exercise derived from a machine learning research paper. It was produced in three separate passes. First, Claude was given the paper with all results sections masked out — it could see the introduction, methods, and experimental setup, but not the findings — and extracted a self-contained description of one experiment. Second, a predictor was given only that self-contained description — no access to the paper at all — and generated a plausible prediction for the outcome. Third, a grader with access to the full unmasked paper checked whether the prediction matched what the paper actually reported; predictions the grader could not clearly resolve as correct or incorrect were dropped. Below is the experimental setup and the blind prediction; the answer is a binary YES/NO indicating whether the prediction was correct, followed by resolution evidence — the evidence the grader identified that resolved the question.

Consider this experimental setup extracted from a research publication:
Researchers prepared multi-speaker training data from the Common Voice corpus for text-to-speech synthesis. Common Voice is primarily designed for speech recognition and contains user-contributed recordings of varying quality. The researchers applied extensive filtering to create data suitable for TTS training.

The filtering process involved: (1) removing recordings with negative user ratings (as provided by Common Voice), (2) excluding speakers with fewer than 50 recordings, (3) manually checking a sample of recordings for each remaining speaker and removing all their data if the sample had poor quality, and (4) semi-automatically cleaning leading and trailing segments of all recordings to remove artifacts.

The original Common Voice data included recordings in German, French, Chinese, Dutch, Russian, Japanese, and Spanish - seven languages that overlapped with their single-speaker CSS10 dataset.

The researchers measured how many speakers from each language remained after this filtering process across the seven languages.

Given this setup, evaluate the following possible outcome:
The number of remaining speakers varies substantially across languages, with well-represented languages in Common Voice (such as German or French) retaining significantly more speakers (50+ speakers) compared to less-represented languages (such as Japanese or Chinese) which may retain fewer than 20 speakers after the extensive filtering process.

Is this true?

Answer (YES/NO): NO